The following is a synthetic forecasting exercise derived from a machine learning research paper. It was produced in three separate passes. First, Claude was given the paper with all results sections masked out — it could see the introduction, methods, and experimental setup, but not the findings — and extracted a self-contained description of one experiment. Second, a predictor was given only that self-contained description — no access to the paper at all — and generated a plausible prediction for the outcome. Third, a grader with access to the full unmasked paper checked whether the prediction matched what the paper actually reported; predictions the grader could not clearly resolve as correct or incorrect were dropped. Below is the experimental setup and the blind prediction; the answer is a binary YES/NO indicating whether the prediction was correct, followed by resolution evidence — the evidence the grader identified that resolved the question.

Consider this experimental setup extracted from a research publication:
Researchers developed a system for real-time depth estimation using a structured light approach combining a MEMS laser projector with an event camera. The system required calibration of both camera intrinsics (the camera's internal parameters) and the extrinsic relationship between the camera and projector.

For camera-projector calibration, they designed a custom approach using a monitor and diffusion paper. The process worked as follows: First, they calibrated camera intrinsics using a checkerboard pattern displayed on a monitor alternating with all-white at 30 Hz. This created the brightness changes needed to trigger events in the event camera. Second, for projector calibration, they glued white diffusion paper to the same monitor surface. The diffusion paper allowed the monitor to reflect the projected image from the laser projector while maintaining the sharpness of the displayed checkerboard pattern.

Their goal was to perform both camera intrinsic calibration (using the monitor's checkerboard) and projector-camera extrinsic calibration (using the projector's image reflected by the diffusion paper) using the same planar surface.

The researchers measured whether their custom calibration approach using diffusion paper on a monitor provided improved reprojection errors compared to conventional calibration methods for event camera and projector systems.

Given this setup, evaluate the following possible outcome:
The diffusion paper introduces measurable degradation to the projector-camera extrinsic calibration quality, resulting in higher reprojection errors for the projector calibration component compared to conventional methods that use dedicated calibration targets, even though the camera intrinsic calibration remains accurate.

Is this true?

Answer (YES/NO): NO